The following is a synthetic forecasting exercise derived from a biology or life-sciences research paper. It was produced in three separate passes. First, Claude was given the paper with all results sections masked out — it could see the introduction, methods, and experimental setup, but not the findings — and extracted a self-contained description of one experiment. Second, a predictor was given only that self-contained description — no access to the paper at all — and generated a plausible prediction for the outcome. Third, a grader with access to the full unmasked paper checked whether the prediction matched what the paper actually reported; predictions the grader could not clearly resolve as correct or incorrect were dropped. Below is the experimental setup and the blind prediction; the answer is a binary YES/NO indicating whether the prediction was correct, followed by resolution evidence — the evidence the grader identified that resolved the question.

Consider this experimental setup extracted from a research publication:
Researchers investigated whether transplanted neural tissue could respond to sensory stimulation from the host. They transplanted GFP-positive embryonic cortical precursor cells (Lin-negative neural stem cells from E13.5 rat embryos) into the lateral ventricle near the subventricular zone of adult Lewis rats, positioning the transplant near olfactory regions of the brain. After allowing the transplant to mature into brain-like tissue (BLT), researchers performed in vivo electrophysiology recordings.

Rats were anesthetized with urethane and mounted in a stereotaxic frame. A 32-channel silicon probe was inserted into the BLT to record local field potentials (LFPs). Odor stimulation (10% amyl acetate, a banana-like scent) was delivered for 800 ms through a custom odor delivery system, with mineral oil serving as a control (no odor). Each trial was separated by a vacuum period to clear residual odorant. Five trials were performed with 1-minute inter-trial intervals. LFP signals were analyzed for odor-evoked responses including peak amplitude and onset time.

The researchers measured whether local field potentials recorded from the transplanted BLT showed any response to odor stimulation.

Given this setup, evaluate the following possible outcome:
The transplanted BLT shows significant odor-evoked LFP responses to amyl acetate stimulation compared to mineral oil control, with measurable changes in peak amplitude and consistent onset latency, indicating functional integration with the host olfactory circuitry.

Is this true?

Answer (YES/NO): NO